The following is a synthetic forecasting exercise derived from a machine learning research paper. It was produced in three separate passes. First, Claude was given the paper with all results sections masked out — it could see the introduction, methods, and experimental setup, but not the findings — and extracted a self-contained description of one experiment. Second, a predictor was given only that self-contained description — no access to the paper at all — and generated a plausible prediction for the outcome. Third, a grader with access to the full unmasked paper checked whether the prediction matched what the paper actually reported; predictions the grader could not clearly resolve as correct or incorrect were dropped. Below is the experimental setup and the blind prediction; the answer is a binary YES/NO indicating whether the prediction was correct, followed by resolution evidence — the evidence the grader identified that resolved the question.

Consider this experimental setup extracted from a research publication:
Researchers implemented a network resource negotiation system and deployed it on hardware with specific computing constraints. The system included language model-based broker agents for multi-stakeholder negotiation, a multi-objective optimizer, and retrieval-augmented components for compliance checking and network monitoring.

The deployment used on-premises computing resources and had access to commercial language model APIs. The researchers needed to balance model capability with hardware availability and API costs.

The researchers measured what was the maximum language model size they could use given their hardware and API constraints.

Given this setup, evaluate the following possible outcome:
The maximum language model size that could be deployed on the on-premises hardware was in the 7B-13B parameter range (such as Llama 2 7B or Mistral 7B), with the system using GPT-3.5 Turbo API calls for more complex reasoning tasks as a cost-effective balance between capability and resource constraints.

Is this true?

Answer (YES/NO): NO